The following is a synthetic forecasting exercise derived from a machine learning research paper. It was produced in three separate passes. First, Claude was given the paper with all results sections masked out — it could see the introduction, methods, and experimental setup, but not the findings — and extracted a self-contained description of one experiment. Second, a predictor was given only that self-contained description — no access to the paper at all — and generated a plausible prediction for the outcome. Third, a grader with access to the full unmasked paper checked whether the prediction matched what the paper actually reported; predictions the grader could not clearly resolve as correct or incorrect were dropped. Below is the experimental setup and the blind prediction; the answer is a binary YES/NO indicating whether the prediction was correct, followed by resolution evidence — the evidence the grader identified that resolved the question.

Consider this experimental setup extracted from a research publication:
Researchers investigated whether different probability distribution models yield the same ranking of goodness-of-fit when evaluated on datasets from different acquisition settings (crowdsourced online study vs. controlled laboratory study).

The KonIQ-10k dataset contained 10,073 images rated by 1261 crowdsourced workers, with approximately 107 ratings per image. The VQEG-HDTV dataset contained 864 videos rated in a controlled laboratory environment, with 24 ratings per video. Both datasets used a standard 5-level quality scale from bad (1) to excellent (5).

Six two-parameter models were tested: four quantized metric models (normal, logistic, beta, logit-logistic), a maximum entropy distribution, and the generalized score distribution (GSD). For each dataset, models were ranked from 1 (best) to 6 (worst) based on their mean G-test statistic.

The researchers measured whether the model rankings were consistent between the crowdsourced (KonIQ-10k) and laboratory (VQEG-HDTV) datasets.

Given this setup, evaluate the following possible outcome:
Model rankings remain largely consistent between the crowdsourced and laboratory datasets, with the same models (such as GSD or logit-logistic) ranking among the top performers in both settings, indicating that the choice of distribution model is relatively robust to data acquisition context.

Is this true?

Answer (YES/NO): NO